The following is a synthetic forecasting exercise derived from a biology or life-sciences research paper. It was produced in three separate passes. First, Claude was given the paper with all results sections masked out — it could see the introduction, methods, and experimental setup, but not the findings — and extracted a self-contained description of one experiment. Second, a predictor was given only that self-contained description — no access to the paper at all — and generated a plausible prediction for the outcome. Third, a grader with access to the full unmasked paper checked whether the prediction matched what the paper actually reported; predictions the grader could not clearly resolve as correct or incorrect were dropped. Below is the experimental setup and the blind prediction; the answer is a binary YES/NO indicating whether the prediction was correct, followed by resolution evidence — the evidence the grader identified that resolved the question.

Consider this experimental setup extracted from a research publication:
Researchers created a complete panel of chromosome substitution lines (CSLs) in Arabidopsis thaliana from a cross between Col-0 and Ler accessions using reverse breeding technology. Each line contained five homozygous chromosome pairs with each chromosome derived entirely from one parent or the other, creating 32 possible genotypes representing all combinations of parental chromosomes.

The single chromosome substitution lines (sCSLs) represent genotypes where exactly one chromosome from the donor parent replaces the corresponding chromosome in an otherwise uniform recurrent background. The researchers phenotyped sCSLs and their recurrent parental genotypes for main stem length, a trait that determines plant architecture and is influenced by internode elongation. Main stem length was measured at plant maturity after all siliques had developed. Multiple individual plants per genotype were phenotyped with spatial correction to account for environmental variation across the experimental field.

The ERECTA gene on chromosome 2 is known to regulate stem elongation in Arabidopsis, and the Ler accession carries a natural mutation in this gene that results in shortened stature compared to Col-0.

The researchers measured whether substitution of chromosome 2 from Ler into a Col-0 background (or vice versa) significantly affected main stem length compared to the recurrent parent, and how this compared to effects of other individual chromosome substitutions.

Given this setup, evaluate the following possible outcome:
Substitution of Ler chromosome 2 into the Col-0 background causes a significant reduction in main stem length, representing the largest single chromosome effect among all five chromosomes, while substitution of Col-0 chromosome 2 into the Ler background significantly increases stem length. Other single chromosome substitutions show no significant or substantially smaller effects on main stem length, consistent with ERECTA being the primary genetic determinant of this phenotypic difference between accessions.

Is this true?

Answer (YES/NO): NO